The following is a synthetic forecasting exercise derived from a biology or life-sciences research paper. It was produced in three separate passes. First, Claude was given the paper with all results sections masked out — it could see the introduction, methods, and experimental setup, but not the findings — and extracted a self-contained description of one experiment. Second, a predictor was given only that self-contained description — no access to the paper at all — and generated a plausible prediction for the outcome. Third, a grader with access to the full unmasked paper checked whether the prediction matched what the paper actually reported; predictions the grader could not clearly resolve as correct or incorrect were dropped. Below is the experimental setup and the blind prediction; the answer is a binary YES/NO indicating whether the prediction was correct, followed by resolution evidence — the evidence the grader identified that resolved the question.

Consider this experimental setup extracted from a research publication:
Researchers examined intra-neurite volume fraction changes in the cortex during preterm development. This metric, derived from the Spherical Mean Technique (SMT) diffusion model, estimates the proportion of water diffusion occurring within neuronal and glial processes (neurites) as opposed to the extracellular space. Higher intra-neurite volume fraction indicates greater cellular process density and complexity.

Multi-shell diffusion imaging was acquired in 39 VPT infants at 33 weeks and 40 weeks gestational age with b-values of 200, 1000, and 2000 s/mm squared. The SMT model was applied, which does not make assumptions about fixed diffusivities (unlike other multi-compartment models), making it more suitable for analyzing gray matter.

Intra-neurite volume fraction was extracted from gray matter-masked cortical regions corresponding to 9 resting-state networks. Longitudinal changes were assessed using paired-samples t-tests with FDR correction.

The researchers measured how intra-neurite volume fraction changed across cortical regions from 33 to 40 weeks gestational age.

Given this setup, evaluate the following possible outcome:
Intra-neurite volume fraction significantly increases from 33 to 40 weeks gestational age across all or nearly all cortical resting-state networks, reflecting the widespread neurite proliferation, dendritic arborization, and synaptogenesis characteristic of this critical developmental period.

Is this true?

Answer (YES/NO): NO